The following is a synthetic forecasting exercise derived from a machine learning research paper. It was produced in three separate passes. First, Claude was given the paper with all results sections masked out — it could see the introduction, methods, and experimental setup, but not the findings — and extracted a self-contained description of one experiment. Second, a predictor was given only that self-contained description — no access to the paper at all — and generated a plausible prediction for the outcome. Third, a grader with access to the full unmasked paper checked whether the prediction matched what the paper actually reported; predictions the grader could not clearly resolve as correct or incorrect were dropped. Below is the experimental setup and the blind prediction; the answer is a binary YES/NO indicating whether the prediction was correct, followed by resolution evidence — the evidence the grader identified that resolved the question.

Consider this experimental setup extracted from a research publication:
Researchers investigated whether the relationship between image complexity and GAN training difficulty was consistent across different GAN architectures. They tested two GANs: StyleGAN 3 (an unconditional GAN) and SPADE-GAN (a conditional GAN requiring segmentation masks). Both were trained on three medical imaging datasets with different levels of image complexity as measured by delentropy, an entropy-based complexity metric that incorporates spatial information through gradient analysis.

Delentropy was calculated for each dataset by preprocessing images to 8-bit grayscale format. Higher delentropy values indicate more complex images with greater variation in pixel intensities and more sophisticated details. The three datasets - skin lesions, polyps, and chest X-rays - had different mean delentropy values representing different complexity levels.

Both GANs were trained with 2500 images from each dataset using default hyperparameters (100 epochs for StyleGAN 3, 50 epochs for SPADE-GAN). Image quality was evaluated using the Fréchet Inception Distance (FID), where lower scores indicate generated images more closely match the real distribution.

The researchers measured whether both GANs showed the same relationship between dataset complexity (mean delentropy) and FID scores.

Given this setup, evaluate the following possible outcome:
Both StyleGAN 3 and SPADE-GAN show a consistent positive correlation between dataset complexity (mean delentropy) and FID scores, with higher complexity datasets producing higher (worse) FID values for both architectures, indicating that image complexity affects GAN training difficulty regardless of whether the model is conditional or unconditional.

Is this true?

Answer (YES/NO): YES